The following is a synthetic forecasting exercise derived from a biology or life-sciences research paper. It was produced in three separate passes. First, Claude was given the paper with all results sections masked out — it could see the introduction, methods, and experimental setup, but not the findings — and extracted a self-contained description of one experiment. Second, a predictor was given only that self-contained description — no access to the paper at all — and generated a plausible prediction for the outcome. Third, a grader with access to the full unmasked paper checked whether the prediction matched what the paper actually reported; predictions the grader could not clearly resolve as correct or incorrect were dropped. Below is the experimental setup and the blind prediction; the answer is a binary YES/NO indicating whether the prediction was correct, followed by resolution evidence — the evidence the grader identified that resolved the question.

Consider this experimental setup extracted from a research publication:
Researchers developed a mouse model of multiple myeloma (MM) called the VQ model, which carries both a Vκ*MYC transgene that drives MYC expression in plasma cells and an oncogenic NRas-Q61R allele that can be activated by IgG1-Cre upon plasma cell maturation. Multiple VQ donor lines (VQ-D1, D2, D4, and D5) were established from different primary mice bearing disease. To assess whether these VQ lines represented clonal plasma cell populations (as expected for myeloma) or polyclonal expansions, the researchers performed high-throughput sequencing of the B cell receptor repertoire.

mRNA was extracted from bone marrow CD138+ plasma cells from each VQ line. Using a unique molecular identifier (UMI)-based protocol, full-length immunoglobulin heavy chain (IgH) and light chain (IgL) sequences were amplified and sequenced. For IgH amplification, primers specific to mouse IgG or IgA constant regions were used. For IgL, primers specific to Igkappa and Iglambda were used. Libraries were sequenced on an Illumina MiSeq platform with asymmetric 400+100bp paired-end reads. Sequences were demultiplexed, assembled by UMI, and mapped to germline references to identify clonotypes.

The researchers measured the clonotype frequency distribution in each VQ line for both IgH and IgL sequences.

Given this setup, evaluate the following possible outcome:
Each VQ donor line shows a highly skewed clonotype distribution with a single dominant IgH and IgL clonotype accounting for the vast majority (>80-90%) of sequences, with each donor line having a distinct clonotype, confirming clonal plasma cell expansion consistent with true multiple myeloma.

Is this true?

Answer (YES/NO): NO